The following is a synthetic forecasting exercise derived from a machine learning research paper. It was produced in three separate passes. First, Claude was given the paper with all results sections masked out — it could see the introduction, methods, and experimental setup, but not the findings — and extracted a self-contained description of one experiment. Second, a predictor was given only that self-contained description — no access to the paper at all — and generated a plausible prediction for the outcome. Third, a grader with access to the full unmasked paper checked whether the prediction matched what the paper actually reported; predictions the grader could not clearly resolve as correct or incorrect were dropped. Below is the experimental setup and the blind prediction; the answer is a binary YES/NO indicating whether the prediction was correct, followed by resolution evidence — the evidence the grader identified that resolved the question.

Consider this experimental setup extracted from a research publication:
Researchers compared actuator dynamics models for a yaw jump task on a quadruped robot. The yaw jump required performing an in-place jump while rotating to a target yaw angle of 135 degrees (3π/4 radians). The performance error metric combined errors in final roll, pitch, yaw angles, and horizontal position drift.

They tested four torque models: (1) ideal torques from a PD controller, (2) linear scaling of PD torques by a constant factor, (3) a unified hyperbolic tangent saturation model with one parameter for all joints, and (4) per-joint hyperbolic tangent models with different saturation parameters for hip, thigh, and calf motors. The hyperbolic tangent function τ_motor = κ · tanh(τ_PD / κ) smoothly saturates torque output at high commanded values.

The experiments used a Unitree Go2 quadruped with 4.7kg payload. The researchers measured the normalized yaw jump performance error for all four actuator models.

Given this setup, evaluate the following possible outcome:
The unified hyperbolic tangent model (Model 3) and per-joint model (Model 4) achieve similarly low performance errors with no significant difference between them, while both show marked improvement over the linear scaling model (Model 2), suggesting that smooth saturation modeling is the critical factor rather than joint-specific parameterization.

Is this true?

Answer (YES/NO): NO